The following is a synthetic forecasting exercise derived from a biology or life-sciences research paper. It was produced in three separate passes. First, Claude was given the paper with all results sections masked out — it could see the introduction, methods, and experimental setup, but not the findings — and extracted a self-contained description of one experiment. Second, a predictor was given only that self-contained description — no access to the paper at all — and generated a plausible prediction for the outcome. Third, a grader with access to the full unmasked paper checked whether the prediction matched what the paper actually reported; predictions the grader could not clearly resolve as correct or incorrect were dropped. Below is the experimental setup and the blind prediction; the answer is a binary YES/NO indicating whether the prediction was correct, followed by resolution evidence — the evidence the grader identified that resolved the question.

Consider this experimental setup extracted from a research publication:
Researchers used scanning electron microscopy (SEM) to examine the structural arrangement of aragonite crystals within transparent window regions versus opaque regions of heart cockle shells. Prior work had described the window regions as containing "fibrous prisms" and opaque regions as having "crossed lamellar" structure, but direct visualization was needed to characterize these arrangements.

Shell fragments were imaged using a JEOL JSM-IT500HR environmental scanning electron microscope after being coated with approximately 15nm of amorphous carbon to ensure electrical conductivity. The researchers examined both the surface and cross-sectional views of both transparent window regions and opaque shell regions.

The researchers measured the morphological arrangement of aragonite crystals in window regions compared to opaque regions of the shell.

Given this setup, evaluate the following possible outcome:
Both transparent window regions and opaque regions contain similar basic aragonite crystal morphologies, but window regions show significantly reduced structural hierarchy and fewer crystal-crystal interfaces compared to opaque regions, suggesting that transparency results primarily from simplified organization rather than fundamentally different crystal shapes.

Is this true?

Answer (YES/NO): NO